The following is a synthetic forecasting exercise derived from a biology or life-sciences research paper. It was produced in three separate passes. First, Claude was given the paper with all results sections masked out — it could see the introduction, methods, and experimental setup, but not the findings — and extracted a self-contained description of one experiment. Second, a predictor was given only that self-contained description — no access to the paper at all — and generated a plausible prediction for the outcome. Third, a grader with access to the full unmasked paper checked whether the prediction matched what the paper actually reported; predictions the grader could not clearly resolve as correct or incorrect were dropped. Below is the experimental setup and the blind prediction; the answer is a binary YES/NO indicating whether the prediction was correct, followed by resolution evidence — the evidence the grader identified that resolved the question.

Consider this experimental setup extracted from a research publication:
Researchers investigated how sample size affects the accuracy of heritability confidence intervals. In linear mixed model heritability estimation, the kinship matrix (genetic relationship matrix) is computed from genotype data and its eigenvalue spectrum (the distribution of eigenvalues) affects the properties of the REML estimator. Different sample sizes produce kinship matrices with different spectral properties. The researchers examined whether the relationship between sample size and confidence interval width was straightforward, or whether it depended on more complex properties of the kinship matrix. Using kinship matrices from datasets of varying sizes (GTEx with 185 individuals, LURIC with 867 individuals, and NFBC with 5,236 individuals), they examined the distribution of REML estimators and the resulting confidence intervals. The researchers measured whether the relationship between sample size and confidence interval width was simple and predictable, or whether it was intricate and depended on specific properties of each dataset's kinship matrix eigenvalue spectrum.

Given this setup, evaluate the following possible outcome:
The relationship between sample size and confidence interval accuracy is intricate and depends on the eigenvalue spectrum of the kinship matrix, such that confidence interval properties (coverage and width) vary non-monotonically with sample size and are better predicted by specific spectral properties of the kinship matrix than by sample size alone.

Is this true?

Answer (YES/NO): NO